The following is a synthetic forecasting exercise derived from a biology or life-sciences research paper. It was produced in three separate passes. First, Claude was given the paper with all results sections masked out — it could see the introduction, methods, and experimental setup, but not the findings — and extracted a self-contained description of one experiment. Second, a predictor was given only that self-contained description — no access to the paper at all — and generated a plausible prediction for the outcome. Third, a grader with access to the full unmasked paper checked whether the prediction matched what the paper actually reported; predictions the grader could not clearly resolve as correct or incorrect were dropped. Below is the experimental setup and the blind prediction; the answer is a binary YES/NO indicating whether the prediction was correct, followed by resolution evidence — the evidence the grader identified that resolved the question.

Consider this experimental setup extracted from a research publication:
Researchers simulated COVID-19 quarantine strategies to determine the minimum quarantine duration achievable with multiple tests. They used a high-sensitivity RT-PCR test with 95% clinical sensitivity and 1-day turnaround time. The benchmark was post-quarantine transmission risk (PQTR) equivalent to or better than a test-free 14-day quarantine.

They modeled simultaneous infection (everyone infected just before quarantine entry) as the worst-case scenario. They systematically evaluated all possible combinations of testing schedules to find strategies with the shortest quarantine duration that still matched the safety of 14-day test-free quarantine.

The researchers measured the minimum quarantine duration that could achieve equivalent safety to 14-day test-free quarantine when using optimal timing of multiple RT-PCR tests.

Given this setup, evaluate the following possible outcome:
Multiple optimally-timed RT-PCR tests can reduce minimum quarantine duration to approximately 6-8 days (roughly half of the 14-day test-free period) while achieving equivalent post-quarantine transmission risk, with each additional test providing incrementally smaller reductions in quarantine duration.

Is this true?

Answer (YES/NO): YES